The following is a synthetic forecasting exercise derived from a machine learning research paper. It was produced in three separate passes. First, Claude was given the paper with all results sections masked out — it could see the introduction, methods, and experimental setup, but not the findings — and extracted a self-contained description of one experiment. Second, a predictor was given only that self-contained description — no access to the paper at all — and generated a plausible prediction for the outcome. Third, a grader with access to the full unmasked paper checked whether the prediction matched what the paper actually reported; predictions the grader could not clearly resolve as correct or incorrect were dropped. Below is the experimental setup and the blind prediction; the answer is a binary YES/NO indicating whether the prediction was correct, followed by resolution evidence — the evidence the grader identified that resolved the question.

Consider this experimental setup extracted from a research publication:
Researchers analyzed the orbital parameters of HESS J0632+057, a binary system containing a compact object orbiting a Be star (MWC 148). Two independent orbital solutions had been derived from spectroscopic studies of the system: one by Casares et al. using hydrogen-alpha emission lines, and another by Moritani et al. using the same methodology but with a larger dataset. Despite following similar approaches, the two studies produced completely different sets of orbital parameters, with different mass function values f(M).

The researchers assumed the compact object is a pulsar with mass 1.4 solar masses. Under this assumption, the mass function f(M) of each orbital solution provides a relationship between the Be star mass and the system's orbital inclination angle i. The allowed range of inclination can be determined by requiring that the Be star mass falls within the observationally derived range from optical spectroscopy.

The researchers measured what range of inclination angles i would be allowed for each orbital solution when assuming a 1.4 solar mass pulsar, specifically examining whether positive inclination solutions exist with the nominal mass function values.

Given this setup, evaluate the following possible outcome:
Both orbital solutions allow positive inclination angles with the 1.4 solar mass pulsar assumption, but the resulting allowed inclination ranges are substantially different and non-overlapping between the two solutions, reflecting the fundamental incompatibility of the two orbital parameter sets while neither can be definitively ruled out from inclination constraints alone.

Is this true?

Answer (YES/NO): NO